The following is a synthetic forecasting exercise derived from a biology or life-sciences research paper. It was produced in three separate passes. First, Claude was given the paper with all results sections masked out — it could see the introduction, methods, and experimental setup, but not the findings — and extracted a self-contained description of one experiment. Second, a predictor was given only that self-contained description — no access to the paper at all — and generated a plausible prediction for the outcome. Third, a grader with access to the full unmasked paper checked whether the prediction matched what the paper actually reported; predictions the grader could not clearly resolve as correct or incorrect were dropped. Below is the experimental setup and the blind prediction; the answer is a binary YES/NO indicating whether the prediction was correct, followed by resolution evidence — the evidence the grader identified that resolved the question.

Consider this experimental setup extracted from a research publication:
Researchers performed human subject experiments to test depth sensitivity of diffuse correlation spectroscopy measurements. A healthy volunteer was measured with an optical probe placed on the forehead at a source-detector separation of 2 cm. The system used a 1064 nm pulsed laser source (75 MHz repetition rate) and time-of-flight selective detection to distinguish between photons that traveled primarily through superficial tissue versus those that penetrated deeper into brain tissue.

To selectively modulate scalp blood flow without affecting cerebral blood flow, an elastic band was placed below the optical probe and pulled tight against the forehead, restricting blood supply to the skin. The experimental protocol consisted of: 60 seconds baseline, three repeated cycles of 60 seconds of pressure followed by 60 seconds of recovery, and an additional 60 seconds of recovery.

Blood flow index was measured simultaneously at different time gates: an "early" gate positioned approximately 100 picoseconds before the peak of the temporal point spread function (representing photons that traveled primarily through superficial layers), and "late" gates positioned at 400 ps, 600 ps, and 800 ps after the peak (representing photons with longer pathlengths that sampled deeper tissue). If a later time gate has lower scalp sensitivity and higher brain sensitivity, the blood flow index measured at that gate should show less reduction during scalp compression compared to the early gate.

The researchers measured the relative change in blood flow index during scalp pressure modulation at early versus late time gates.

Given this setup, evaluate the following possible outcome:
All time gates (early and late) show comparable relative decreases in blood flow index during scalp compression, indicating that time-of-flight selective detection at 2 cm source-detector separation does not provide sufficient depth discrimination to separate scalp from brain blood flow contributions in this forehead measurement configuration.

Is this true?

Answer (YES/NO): NO